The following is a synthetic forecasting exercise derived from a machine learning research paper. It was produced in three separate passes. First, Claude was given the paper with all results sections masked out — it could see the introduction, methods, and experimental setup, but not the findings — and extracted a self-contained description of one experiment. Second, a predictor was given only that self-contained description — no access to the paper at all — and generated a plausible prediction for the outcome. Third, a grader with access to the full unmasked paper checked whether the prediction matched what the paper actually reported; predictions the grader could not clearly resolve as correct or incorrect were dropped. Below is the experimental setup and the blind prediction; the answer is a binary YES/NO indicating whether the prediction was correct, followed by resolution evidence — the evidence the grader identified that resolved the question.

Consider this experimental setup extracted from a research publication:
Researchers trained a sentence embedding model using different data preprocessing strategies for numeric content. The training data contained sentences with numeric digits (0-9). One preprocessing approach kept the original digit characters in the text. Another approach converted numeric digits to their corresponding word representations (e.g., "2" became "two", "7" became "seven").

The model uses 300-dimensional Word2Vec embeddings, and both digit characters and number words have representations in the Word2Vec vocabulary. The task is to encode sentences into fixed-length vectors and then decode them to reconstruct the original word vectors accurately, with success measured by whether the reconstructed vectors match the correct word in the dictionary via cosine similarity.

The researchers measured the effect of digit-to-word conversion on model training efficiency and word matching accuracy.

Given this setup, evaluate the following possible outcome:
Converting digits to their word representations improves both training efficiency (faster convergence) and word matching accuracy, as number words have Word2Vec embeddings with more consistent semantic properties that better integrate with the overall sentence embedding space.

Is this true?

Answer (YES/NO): YES